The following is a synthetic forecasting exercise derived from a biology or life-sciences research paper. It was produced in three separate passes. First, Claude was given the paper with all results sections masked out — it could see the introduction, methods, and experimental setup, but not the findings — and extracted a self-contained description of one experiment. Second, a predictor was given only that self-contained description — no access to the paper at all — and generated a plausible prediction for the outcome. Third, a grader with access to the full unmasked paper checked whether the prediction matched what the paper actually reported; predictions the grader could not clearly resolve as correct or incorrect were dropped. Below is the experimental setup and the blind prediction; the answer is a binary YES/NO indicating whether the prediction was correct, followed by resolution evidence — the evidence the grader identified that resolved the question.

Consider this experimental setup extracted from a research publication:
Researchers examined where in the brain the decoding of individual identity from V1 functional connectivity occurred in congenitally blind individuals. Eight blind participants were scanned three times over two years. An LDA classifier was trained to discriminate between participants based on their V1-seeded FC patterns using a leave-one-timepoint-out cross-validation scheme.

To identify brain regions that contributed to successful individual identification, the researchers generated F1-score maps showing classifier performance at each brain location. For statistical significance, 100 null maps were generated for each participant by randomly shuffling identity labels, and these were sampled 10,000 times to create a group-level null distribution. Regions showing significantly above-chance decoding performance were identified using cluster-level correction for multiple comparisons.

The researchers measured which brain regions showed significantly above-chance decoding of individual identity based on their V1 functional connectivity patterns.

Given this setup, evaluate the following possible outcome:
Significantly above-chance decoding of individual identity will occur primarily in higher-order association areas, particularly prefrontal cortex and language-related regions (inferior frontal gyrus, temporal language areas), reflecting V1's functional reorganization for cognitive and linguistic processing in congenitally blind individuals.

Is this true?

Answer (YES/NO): NO